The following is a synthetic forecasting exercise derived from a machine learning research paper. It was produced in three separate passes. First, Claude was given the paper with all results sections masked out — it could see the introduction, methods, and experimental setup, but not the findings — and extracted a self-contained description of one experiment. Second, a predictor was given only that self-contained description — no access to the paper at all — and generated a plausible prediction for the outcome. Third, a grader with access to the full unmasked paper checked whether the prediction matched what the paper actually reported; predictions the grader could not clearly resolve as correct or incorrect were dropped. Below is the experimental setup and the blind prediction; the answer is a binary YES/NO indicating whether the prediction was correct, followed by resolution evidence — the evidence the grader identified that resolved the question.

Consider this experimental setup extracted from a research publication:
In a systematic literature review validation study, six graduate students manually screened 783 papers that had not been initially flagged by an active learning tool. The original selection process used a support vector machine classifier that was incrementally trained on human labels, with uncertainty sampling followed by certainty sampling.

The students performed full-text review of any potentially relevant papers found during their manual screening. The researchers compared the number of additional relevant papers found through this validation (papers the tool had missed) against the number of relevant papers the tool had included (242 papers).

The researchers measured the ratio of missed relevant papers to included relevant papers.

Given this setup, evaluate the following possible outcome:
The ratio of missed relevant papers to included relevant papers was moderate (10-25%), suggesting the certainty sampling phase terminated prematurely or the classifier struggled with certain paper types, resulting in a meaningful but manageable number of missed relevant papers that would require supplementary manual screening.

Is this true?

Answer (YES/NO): YES